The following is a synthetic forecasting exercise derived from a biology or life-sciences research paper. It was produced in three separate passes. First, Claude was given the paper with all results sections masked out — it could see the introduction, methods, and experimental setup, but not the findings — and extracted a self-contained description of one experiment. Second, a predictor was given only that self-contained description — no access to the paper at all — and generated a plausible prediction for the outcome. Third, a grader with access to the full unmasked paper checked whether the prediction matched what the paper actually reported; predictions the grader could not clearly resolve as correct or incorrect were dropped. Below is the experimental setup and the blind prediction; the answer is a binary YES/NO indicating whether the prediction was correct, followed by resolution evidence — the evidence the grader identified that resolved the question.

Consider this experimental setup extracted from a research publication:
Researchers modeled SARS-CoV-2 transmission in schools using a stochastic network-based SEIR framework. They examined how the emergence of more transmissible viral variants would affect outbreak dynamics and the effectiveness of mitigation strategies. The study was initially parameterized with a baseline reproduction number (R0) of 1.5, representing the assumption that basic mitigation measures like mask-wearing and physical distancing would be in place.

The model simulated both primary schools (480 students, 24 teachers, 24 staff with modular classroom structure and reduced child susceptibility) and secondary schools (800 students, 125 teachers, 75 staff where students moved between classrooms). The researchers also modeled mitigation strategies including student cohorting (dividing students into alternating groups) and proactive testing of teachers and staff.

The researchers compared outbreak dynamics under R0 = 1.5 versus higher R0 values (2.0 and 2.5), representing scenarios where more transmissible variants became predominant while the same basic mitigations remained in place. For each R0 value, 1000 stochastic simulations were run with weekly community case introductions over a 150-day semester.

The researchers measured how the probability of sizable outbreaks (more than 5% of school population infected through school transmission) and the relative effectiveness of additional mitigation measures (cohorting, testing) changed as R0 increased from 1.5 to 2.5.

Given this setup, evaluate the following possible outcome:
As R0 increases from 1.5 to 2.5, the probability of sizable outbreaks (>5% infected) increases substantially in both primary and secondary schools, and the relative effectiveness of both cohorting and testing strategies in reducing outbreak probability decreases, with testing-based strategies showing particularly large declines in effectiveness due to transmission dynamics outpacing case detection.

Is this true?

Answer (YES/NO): NO